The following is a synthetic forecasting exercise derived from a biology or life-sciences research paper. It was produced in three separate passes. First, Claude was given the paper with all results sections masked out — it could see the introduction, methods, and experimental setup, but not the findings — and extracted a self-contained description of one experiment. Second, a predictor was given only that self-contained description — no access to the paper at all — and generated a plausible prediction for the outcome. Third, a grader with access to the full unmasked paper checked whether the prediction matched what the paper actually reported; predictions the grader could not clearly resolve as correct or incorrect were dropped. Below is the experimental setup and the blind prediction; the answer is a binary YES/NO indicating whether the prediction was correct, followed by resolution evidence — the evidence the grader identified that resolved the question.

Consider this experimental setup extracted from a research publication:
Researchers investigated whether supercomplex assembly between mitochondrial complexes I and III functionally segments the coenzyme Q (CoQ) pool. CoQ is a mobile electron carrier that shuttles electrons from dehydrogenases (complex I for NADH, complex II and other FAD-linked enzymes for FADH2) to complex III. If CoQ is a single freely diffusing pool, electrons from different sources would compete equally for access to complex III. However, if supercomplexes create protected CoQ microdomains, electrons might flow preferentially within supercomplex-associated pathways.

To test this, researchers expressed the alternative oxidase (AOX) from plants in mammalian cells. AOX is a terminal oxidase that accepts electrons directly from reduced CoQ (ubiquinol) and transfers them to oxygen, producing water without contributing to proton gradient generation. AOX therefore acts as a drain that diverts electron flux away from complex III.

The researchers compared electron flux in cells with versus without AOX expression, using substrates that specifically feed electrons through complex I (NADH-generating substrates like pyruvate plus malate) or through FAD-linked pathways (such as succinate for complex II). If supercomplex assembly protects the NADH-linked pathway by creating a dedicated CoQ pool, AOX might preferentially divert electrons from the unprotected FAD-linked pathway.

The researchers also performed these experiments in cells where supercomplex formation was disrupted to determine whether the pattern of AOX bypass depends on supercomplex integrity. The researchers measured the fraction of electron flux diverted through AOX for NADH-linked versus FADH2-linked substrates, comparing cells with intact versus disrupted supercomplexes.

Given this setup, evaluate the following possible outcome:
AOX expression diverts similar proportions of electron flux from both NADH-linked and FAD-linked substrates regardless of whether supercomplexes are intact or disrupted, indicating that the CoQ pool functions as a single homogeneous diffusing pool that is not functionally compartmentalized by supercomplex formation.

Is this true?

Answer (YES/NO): NO